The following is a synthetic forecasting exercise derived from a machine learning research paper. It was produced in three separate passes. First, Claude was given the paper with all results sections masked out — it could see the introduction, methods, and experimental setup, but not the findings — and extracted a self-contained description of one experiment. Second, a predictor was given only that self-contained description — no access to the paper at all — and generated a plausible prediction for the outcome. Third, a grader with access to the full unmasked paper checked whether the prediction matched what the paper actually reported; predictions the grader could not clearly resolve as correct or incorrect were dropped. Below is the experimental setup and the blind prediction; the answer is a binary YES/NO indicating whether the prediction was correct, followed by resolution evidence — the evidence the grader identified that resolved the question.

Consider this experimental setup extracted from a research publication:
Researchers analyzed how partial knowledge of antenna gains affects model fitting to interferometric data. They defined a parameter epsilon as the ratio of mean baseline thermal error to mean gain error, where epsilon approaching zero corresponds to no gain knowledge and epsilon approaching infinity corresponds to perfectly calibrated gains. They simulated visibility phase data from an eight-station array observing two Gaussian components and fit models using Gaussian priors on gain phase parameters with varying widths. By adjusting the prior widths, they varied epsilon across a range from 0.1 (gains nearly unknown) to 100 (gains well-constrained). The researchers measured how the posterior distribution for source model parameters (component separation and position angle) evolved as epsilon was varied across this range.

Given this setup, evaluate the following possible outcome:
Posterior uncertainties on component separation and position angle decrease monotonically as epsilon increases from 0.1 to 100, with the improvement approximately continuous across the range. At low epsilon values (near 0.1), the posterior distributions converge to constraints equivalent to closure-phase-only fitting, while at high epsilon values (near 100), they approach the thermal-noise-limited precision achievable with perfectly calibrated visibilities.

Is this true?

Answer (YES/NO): NO